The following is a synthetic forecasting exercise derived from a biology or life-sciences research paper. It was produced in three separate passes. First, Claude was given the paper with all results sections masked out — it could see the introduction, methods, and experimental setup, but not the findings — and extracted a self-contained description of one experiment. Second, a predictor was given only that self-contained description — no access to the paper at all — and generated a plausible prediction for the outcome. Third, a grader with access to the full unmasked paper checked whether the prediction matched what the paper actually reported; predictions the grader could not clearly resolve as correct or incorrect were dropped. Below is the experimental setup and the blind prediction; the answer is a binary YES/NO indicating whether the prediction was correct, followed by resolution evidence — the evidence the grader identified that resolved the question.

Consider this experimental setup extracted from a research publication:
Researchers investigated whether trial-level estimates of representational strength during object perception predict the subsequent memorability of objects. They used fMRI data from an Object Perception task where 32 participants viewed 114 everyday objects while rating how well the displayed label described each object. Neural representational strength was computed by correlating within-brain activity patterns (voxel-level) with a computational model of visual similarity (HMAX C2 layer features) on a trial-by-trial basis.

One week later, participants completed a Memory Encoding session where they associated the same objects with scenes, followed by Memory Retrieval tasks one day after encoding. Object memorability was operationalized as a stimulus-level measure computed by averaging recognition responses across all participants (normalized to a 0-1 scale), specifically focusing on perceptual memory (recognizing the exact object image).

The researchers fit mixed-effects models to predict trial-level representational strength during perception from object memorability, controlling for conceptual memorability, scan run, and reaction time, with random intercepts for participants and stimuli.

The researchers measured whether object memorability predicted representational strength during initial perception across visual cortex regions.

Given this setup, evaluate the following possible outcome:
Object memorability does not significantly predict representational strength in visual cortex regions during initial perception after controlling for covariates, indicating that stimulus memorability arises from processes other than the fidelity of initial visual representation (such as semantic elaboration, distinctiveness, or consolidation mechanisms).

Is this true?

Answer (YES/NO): NO